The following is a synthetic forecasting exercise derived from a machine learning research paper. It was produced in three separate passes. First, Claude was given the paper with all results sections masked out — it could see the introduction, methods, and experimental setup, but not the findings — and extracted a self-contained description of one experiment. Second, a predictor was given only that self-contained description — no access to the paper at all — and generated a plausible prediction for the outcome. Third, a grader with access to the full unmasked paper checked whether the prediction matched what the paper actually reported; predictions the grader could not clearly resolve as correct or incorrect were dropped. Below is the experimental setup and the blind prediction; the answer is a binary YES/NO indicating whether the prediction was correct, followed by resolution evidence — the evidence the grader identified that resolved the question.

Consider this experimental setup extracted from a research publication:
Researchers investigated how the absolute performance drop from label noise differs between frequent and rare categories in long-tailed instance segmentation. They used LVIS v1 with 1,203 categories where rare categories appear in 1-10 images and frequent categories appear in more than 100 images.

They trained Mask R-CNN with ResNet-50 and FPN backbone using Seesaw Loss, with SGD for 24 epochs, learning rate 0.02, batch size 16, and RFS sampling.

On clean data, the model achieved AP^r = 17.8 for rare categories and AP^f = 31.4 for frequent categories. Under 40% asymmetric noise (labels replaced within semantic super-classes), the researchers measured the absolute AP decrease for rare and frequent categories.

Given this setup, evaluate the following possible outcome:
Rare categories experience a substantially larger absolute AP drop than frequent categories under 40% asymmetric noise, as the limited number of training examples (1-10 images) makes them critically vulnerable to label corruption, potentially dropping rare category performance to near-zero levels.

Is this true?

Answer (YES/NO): YES